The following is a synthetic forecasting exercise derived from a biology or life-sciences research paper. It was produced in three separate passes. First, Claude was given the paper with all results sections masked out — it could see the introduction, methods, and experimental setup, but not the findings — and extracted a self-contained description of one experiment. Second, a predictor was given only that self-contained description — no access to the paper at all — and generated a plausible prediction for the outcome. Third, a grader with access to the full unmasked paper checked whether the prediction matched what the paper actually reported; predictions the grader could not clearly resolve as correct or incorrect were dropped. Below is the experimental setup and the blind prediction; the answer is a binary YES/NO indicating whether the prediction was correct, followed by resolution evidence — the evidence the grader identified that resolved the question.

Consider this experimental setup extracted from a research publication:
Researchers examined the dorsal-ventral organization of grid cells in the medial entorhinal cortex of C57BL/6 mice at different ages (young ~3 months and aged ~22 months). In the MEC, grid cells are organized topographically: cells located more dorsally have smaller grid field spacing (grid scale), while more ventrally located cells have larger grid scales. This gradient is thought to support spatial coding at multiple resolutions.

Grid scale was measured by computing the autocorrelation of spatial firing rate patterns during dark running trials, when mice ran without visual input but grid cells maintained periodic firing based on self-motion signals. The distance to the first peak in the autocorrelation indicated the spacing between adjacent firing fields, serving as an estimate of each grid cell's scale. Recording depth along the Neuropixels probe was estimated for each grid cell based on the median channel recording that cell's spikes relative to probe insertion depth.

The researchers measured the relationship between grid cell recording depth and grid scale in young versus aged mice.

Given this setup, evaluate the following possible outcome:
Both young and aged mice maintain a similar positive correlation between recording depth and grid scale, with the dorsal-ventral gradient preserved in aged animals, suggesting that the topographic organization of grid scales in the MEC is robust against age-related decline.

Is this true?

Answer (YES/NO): NO